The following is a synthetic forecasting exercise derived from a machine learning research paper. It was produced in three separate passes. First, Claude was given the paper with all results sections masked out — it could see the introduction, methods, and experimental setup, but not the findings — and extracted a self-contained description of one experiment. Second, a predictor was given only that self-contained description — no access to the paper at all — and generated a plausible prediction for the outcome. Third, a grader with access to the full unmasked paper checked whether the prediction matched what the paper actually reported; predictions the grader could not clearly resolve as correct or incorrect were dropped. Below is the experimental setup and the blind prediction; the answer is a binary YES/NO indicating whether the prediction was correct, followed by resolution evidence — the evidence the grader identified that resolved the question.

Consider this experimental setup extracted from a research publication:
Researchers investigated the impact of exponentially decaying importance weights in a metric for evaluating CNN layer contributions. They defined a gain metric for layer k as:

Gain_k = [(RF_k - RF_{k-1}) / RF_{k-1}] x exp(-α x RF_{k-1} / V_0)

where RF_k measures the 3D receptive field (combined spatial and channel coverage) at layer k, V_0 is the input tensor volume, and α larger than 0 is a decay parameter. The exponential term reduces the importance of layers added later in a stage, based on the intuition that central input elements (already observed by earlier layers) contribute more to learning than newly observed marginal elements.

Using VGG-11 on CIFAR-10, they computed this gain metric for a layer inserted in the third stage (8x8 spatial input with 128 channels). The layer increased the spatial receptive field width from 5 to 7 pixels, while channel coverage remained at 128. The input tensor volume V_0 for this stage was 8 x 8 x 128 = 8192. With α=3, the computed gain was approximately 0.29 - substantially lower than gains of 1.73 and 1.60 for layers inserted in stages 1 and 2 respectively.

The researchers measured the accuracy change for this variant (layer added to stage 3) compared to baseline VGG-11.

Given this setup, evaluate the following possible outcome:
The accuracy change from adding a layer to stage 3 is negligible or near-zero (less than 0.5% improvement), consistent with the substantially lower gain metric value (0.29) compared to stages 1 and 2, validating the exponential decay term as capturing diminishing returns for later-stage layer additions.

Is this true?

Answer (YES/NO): YES